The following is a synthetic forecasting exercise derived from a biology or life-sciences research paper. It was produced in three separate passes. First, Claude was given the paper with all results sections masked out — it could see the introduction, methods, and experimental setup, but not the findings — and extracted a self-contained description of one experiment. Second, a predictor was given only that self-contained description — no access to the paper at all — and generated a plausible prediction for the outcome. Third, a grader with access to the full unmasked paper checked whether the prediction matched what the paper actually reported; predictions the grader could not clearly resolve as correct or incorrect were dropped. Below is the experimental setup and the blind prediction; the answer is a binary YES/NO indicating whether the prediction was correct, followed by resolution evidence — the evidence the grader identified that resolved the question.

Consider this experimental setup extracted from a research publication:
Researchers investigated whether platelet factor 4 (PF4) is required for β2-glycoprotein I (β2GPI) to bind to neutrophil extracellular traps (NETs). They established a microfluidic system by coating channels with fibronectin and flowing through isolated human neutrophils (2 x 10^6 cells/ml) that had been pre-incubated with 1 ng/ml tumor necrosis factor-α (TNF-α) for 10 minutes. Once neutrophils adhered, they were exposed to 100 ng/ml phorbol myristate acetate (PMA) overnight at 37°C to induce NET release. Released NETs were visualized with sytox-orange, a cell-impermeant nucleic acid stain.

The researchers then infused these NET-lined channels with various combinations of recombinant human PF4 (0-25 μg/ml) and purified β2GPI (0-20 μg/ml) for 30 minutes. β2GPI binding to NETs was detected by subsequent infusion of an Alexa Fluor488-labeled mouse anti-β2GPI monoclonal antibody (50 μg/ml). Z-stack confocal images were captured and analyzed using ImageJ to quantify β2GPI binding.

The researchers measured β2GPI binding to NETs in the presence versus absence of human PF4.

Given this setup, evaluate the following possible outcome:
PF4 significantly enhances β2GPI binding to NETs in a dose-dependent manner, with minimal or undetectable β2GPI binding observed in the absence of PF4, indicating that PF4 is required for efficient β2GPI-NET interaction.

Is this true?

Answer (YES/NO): NO